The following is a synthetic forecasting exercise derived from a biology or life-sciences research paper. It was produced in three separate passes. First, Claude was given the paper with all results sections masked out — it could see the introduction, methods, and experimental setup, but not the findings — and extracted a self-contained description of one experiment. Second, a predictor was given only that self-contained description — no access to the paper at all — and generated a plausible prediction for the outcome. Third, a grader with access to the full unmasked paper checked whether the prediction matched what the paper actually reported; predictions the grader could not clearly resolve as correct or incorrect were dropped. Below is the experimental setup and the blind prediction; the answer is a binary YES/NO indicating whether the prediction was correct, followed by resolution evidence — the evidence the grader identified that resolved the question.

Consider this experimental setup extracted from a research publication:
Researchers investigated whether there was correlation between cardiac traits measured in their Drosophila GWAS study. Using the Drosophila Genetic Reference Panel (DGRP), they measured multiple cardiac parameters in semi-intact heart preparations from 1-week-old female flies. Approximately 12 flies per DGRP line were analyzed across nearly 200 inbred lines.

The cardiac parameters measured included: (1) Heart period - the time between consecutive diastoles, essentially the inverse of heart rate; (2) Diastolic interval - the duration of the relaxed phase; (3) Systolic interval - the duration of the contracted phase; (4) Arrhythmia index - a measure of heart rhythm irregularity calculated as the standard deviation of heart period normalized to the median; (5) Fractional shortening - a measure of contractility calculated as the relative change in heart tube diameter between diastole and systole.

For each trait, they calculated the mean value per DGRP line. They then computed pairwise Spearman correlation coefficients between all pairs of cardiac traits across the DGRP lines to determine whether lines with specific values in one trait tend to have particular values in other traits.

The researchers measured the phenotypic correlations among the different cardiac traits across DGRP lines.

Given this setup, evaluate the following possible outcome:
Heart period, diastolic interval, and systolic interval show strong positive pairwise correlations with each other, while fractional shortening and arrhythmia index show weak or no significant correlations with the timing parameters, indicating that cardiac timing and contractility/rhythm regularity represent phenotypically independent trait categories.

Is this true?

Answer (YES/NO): NO